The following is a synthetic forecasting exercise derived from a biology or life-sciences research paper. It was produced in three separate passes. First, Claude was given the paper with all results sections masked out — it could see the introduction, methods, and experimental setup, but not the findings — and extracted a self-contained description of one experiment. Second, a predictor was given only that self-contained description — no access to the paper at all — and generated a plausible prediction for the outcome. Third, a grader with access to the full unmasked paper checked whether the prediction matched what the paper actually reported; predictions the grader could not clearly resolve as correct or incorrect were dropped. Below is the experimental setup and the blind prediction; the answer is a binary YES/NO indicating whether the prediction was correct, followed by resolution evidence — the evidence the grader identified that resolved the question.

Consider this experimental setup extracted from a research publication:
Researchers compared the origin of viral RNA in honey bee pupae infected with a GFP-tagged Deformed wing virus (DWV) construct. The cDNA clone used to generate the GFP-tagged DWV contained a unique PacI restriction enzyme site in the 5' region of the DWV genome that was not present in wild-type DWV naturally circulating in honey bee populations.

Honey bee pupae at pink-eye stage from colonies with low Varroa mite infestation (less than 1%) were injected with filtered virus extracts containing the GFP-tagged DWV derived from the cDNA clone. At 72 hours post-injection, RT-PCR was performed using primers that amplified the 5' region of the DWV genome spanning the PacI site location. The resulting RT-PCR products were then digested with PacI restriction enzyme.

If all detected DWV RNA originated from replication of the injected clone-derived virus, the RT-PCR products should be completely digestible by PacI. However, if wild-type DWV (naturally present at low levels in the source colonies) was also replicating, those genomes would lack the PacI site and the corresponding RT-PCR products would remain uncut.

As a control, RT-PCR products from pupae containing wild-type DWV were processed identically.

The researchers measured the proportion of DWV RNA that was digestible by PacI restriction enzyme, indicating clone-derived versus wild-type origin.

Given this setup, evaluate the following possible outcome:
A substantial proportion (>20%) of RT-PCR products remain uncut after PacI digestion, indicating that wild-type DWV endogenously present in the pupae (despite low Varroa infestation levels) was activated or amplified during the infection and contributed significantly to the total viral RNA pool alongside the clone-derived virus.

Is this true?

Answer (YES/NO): NO